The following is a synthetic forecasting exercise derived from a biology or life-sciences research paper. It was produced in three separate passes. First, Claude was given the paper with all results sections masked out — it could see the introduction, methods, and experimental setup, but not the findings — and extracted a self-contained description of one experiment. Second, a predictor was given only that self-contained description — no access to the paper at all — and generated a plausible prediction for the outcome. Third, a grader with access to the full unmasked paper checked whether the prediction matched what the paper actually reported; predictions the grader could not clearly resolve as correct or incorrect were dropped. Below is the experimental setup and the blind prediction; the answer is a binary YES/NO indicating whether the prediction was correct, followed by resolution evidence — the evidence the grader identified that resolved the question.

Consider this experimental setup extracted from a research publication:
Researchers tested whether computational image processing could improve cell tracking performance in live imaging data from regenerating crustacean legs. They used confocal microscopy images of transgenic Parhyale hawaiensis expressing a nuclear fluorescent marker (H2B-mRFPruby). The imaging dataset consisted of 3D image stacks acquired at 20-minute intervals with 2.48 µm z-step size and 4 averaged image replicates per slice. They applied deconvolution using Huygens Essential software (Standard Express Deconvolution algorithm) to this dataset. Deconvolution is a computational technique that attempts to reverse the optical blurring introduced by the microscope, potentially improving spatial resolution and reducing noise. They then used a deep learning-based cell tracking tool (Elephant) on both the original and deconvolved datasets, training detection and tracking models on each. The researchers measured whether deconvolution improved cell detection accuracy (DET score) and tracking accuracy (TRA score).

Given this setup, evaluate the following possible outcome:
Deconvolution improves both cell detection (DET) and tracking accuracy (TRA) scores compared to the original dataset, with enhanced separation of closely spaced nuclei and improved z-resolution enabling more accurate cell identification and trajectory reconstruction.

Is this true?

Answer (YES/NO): NO